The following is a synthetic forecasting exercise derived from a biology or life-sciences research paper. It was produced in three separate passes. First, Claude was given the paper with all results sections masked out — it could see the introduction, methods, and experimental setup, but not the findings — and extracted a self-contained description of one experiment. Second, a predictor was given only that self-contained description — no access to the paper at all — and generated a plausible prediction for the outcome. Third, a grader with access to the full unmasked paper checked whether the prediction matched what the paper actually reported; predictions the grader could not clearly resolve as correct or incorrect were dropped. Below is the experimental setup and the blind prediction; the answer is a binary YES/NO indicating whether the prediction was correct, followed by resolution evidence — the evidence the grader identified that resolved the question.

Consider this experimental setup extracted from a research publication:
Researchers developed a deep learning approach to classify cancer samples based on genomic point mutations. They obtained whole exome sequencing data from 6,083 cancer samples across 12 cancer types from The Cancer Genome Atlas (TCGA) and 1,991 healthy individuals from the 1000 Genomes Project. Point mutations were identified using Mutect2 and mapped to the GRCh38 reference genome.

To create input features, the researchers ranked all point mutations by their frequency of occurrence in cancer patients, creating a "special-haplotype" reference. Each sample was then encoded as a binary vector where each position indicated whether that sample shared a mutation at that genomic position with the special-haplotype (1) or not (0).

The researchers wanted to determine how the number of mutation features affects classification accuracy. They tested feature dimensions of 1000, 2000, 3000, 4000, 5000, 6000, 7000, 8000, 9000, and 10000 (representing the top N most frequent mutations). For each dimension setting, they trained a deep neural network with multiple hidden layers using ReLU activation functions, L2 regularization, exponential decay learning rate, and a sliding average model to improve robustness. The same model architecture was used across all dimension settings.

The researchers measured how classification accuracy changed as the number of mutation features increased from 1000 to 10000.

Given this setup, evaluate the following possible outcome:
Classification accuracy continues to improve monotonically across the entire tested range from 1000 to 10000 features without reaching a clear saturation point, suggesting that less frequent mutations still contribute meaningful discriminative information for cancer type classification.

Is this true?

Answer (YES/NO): YES